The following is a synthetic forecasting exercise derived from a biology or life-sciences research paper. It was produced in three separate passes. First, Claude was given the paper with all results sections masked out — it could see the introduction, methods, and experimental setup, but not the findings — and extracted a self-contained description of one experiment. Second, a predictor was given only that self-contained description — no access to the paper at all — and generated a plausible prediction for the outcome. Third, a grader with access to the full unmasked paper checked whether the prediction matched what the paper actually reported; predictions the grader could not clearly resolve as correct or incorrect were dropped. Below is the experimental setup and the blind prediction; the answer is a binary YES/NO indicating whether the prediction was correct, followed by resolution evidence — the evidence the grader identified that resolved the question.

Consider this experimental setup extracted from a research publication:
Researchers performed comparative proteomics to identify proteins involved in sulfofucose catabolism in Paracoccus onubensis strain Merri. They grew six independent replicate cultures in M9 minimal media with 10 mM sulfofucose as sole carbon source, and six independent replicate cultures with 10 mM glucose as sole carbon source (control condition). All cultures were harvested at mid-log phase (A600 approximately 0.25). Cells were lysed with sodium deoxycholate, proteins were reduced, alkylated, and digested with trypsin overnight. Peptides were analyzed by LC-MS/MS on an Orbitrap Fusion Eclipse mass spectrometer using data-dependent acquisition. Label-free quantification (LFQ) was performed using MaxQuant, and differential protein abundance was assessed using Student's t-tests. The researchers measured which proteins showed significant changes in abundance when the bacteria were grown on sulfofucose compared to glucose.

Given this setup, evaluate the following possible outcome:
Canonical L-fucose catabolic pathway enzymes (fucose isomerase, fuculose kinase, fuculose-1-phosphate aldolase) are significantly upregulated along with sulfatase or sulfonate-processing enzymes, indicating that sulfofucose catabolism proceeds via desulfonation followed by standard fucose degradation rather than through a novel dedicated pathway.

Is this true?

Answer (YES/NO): NO